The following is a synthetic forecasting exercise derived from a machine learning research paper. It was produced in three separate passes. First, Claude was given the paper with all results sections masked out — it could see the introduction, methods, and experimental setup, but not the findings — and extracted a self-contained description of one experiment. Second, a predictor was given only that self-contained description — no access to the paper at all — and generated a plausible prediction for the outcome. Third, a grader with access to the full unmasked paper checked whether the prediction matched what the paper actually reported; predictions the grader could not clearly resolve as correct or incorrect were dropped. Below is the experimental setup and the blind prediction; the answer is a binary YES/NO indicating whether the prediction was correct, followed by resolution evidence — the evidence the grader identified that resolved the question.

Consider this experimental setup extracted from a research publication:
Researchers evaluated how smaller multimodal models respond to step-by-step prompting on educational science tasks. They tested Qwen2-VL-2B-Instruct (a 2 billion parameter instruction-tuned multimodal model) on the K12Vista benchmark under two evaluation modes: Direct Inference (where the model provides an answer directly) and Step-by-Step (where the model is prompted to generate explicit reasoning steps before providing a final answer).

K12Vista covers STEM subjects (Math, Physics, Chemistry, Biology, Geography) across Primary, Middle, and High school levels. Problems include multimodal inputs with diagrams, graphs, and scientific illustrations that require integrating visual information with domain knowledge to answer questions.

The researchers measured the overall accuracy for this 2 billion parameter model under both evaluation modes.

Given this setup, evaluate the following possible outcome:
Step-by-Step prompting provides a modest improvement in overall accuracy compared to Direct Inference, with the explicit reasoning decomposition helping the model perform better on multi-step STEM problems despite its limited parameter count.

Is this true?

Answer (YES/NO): NO